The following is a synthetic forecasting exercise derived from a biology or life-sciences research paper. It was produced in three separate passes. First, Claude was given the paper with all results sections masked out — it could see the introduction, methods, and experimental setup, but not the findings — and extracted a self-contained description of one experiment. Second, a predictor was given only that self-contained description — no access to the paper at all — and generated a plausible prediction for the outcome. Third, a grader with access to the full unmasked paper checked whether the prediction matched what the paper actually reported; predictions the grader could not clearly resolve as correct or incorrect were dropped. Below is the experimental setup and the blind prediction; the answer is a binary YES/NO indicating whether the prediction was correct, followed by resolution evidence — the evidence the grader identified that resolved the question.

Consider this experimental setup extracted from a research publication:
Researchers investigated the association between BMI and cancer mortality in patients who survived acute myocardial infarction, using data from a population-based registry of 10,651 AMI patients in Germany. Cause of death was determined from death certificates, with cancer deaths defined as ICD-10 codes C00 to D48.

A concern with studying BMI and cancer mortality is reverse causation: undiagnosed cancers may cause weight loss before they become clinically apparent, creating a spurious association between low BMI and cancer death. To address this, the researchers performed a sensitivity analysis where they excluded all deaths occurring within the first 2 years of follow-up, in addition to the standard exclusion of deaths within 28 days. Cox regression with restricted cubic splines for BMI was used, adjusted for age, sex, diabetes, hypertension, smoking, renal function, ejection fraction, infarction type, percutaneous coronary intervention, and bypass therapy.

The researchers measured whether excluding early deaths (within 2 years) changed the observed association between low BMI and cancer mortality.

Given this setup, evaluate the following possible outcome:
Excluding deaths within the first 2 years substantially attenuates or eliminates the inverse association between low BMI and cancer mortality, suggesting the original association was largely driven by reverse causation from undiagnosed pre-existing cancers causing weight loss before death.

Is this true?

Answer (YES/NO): NO